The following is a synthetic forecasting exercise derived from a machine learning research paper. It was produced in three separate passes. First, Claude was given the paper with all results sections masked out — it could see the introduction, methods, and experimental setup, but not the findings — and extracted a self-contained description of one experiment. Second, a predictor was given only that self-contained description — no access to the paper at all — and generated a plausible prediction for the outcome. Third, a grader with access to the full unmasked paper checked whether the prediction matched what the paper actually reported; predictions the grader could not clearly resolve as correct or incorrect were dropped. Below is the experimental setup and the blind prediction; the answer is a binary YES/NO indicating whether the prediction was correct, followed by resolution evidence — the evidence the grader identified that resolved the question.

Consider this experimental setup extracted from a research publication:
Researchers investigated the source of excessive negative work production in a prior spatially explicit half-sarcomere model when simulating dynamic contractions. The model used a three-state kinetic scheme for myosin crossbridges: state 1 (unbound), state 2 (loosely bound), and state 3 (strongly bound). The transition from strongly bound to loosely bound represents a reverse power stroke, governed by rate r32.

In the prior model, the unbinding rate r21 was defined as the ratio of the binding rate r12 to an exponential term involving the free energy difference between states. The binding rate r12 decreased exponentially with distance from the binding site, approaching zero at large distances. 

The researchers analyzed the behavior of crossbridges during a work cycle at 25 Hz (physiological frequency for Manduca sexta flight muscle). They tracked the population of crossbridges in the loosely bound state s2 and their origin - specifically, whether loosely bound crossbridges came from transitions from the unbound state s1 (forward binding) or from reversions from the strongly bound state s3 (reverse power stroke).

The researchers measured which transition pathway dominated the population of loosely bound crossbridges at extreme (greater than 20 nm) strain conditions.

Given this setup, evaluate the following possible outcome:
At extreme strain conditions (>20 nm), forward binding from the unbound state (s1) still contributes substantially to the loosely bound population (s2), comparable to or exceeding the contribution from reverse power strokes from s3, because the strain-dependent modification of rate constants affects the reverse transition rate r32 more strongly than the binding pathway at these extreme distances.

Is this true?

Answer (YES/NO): NO